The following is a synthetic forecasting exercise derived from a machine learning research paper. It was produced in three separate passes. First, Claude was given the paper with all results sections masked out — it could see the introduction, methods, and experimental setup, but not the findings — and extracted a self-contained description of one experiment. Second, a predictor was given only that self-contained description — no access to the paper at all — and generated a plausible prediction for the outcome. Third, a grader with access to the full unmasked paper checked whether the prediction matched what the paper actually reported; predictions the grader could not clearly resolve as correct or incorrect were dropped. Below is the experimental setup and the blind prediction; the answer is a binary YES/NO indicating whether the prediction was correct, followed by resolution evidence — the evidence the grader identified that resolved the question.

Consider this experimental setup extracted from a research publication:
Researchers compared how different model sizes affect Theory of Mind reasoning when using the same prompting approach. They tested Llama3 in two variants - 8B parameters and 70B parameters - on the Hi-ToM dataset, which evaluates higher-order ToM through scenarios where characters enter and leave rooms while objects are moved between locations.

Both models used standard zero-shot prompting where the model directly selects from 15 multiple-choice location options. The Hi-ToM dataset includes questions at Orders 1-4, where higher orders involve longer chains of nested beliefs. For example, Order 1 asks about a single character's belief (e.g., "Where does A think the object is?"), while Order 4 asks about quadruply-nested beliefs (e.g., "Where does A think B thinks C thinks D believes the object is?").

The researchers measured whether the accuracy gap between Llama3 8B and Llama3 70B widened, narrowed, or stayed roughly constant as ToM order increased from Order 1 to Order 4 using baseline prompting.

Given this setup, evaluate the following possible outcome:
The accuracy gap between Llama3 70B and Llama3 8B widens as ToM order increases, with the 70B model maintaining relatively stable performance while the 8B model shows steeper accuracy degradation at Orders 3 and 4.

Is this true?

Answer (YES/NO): NO